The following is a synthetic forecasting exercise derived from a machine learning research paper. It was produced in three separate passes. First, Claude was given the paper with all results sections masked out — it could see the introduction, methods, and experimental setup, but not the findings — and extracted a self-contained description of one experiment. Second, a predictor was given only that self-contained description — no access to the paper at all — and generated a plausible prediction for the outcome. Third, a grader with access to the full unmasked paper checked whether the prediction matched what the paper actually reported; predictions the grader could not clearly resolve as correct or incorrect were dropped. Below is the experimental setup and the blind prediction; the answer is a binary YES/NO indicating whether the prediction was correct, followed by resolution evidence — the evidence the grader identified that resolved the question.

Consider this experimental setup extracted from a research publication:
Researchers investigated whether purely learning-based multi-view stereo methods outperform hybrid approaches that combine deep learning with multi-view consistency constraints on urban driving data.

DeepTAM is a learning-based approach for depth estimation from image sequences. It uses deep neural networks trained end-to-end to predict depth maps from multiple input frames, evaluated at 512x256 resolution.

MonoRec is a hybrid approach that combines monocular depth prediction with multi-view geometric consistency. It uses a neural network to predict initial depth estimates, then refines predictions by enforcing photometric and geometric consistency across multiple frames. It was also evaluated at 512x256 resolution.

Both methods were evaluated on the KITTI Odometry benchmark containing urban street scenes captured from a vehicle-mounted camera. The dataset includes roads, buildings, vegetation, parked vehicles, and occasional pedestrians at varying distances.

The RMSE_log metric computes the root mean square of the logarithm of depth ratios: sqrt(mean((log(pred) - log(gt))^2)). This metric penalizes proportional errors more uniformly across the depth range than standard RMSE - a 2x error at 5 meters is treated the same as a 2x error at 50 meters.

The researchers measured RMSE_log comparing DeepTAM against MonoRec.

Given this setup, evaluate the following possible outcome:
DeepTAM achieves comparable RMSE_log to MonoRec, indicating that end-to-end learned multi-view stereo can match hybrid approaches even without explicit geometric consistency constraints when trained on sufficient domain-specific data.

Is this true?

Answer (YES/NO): NO